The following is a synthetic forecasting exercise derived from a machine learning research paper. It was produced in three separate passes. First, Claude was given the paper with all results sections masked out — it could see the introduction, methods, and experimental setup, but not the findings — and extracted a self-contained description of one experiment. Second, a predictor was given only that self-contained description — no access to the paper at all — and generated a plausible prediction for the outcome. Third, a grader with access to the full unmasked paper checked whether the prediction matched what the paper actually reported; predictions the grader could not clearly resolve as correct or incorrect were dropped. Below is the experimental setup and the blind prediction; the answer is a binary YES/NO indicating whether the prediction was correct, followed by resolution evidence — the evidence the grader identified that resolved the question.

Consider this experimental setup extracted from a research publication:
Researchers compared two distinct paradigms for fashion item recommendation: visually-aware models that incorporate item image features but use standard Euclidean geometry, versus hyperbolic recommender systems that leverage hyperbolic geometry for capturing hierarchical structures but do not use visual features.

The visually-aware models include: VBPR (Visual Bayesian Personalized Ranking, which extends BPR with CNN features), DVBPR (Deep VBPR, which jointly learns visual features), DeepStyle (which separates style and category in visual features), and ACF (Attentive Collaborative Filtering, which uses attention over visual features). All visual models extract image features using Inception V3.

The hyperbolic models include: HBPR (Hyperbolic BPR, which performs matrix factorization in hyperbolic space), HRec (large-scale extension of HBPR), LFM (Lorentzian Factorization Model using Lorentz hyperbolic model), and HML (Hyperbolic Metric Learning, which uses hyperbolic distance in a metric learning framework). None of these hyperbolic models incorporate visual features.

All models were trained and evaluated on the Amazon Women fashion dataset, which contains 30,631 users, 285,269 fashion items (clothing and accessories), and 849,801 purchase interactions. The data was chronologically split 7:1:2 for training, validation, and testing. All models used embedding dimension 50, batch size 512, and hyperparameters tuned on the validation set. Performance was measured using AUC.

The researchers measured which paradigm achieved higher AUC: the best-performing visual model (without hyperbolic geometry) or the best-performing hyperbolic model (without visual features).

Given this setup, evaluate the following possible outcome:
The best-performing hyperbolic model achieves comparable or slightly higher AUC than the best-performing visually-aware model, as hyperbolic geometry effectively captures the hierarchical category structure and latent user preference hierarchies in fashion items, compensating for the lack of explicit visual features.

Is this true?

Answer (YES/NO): YES